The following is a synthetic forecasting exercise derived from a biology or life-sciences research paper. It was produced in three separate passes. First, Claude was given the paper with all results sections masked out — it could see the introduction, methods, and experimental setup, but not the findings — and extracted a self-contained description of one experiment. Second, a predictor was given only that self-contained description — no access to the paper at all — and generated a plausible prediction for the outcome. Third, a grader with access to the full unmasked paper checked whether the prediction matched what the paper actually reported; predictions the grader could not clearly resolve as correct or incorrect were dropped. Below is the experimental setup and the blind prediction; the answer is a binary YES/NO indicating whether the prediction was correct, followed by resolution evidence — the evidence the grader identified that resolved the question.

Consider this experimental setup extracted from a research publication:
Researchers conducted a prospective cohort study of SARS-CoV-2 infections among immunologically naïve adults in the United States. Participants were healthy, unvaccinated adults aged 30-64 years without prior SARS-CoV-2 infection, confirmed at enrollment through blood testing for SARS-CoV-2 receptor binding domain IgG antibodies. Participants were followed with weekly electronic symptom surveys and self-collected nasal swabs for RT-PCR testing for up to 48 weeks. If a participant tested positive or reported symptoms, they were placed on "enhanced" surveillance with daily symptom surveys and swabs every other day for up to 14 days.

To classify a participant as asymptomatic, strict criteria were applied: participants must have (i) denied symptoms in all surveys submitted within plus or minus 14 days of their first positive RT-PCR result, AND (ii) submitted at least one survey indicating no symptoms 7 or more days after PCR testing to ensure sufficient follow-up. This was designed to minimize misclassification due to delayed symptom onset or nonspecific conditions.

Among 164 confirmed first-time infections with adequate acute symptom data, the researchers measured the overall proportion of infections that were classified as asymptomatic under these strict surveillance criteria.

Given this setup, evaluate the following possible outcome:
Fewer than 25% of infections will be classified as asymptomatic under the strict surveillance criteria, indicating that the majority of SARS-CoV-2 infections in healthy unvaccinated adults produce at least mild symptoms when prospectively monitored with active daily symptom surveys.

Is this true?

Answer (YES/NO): YES